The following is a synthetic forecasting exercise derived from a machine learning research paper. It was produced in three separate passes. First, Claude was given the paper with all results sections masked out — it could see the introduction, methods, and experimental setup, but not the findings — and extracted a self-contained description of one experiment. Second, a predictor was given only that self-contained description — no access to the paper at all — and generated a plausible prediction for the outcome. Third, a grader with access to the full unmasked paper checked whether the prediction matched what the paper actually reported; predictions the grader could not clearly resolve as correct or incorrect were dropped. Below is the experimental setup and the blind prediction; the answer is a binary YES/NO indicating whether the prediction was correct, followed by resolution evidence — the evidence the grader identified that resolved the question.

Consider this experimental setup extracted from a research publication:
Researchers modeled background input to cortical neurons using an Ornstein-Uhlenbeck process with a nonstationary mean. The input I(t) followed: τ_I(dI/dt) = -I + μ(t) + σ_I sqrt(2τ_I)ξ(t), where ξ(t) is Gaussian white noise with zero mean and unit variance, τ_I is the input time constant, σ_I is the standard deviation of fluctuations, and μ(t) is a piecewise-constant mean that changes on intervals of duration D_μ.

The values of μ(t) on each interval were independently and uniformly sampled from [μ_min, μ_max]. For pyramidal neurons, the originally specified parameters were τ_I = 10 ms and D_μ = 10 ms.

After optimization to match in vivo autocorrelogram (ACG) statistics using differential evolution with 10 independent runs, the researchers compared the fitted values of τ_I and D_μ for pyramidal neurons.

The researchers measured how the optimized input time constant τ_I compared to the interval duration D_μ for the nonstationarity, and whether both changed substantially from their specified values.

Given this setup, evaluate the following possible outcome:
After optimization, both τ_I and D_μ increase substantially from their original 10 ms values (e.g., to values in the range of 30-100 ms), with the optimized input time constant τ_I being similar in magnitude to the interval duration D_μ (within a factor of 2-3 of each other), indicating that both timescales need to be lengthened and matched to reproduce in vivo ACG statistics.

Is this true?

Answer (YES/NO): NO